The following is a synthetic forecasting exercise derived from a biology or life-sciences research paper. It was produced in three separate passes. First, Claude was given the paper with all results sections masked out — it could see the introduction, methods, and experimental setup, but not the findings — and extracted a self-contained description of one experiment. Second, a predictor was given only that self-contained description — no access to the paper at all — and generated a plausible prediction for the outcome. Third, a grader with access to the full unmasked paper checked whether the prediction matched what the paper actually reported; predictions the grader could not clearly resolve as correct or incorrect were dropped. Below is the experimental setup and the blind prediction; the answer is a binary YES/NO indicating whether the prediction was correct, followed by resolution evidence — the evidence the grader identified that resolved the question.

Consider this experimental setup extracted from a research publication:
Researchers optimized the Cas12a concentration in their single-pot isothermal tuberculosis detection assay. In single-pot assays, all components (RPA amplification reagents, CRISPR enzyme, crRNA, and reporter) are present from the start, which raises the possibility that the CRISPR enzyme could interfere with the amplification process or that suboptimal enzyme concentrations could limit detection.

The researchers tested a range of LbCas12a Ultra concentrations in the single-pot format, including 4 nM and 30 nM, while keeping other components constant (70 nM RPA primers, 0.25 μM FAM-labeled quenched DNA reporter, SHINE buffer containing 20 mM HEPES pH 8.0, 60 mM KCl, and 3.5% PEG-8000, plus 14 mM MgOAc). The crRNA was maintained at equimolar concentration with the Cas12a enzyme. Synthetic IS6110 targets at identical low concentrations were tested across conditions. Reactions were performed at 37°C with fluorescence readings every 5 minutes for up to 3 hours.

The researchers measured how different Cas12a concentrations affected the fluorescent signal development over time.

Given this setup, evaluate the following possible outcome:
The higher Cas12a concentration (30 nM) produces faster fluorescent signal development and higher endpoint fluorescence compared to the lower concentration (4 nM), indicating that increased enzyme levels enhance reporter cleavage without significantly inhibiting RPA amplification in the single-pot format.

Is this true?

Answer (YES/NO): NO